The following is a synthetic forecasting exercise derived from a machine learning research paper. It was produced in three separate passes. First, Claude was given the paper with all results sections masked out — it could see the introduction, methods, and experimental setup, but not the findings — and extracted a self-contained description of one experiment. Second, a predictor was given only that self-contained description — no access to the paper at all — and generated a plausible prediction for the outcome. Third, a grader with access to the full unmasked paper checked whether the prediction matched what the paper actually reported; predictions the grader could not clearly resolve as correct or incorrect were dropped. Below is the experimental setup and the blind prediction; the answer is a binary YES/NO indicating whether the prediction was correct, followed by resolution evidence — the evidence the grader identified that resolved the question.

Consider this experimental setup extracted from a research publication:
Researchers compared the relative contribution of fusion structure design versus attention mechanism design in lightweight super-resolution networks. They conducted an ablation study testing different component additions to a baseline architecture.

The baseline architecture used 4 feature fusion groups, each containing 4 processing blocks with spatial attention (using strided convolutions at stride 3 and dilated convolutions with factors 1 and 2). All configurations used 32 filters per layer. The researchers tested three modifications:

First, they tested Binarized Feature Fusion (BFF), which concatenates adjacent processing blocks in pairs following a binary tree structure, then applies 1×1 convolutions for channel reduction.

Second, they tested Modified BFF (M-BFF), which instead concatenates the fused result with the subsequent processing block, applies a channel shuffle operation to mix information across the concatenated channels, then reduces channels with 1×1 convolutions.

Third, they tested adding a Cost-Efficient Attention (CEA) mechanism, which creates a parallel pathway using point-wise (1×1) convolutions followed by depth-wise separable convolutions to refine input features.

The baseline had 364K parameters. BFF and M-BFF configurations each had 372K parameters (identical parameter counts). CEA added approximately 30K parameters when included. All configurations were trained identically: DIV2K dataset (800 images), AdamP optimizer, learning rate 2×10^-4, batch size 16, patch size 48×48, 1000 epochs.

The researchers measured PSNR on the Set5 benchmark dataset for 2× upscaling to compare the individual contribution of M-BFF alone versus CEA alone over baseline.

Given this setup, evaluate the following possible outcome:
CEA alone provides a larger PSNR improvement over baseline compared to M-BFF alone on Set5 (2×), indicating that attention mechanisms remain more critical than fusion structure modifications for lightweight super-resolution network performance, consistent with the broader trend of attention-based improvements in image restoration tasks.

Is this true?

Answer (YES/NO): NO